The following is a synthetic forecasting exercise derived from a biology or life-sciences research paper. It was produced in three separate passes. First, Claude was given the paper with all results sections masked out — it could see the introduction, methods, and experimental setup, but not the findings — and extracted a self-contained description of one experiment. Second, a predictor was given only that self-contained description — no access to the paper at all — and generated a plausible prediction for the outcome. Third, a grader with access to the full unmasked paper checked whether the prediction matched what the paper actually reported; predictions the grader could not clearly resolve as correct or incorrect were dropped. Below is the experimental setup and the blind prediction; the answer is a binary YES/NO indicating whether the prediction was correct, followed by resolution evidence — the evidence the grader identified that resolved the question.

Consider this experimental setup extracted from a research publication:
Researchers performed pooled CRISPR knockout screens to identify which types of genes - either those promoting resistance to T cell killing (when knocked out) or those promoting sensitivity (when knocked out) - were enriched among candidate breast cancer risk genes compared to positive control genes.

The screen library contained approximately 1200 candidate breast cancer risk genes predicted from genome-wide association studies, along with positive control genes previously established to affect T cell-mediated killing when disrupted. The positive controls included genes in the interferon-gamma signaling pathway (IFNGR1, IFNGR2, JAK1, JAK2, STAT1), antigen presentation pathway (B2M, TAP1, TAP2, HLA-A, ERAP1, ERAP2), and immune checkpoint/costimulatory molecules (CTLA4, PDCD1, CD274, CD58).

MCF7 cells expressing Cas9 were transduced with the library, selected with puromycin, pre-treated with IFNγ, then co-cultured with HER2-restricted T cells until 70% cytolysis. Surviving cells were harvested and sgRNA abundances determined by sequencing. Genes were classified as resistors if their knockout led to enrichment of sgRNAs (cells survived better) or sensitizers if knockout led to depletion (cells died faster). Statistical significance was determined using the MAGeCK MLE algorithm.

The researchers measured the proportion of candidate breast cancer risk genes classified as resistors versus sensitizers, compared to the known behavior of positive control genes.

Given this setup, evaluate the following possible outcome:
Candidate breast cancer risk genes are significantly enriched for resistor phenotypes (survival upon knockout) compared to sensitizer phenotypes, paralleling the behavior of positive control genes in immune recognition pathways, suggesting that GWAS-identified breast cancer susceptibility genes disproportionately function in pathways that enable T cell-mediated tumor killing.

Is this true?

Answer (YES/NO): NO